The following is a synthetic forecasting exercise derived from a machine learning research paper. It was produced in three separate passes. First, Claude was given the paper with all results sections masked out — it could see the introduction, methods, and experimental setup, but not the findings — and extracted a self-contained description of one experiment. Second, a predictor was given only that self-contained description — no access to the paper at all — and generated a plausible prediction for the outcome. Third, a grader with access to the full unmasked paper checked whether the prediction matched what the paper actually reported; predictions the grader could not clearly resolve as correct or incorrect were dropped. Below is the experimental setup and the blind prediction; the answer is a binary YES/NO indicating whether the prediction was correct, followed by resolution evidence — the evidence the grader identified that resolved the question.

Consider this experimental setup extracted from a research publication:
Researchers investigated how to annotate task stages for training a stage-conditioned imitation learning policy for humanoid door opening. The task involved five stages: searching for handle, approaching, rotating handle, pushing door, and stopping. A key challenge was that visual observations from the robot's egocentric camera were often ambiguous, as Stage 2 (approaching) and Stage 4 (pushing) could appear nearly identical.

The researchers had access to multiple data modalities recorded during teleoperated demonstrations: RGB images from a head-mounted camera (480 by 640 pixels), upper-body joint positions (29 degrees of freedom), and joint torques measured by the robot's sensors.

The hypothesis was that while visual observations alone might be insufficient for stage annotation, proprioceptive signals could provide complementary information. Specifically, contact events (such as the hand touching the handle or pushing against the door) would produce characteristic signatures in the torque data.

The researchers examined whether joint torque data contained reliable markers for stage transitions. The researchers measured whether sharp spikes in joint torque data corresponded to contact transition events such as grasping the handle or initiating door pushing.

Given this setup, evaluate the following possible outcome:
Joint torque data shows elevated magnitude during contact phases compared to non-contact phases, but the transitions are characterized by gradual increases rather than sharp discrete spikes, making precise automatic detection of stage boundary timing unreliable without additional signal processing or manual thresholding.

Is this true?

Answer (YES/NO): NO